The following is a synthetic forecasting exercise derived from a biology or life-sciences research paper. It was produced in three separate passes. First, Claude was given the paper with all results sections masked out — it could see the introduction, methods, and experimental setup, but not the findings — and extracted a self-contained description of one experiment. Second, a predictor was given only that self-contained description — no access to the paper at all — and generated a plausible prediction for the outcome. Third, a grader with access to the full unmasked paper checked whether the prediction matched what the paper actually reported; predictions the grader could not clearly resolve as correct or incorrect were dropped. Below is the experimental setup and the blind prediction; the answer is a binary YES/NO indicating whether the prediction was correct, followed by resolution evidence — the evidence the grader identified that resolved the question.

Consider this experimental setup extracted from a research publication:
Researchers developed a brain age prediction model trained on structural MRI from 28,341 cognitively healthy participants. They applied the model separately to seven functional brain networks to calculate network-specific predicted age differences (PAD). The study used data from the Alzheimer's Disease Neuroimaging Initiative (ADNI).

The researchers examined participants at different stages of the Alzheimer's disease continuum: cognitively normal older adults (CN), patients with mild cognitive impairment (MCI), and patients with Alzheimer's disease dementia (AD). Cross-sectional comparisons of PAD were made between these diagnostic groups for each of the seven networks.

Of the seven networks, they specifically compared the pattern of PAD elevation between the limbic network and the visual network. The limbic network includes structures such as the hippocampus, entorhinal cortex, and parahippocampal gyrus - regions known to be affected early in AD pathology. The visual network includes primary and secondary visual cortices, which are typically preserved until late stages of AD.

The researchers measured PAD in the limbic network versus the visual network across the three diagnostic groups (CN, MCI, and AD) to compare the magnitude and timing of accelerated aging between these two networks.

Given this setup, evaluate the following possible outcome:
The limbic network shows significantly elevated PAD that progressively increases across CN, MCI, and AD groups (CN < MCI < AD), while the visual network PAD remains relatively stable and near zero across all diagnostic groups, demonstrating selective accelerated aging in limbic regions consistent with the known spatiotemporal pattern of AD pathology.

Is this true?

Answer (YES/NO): NO